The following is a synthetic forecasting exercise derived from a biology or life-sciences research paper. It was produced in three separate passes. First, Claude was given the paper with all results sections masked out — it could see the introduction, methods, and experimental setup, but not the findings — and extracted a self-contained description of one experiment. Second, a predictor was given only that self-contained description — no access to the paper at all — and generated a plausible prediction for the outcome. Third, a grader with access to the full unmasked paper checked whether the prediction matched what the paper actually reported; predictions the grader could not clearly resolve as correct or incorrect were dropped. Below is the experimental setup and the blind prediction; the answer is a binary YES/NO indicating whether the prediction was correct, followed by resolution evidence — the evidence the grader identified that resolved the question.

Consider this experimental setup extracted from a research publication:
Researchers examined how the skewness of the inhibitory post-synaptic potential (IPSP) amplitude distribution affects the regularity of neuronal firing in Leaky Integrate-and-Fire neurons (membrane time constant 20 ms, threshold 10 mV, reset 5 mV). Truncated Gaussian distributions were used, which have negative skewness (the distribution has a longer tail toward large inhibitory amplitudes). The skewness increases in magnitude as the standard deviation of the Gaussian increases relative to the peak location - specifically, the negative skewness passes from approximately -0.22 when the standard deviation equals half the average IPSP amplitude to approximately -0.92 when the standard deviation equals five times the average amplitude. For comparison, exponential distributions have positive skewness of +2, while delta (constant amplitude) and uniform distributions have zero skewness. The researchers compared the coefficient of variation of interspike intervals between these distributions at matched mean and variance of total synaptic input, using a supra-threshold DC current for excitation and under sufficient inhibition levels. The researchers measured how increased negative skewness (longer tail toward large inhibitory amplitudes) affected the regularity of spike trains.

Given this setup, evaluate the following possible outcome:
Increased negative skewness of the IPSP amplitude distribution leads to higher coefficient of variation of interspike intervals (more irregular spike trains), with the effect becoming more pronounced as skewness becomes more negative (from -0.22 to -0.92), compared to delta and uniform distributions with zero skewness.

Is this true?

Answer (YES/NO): NO